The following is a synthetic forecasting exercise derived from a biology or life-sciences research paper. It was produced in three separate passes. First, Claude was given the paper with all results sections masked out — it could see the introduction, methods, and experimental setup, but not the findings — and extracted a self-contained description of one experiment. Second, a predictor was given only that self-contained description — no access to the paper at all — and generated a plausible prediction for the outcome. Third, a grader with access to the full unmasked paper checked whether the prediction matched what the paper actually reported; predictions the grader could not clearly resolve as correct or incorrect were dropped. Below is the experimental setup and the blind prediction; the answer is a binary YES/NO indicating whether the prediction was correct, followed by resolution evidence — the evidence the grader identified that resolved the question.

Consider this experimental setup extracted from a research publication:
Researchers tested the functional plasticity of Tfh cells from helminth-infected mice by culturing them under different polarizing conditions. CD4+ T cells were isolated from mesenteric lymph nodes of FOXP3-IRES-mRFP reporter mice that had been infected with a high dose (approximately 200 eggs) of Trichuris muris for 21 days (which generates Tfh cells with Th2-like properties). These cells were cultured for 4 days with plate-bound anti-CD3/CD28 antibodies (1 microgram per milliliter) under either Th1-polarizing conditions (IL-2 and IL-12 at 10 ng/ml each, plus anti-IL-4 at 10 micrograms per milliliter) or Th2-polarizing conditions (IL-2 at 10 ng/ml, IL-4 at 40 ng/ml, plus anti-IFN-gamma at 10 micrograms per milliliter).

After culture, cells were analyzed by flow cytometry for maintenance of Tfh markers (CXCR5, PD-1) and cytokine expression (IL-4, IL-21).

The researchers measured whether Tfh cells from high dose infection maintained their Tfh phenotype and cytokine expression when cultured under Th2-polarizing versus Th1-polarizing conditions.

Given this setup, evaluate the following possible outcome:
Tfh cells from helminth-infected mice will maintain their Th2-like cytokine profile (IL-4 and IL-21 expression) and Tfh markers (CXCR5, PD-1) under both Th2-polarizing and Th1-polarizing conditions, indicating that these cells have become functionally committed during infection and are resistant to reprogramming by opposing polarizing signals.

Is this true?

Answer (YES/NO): NO